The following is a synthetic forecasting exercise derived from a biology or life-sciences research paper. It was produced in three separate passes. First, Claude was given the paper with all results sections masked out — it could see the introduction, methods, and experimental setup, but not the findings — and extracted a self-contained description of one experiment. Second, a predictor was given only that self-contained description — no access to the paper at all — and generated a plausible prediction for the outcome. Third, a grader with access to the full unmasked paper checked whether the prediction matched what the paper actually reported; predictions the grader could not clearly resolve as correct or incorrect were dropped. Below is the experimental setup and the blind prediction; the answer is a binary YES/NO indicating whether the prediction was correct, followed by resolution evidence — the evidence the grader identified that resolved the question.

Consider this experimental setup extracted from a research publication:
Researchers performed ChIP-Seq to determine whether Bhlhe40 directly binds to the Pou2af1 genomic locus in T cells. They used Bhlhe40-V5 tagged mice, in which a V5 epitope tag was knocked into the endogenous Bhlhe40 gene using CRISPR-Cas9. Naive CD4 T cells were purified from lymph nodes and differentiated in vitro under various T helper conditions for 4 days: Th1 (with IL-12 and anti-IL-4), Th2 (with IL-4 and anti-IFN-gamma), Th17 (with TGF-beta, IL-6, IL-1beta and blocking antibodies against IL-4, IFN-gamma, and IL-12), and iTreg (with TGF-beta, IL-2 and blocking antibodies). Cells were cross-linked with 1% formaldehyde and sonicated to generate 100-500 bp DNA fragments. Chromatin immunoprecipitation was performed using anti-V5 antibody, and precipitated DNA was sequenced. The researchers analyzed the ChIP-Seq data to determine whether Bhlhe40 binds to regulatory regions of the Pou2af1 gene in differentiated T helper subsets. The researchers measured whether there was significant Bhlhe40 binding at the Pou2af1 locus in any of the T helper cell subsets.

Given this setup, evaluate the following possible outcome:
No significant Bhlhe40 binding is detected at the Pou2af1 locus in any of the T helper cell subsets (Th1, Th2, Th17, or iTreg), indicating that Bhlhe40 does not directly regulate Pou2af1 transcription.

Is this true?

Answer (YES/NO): NO